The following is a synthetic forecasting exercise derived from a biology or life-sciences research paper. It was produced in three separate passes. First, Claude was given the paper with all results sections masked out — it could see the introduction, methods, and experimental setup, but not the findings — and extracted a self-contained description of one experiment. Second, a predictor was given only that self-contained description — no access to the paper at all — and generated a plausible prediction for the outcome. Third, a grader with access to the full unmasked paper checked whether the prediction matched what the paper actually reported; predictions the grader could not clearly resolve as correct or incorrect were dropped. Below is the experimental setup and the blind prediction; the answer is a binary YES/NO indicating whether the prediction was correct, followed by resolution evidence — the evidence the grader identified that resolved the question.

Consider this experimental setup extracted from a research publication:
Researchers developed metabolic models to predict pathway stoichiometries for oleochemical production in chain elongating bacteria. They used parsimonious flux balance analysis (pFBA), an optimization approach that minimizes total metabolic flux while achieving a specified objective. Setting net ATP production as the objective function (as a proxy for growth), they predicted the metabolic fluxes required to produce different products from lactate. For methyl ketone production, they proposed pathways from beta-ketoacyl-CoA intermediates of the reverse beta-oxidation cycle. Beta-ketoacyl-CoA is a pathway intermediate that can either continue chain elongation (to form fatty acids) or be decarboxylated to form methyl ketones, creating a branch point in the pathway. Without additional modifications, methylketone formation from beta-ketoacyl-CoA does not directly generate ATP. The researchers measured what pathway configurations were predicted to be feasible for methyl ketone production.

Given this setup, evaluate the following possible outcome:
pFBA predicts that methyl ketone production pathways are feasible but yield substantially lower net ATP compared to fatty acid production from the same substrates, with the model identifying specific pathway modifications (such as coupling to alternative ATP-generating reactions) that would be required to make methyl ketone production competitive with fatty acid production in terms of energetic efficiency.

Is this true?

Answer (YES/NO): NO